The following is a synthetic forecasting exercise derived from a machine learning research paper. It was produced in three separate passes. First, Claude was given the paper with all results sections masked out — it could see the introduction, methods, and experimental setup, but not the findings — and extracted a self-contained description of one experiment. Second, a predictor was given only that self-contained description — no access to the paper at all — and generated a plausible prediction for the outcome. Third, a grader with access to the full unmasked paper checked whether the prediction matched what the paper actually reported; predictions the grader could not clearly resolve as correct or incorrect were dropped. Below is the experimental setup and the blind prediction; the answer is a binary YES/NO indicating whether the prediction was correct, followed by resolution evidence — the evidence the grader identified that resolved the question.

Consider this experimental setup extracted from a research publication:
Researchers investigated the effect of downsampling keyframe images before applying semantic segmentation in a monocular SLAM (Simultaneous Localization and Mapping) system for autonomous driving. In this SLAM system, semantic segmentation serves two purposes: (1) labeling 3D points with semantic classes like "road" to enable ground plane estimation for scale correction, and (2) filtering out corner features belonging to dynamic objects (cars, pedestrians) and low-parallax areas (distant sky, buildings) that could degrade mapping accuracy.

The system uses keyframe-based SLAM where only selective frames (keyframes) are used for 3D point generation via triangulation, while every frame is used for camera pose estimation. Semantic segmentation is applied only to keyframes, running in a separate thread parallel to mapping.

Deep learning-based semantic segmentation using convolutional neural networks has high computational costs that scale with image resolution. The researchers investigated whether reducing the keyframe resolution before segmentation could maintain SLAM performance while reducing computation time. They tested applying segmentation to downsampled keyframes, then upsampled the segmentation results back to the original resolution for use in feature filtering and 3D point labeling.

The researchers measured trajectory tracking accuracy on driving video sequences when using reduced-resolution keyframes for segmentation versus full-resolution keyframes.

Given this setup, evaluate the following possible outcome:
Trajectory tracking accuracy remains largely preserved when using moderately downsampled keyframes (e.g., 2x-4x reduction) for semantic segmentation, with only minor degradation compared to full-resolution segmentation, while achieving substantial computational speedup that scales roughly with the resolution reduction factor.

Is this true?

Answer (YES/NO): NO